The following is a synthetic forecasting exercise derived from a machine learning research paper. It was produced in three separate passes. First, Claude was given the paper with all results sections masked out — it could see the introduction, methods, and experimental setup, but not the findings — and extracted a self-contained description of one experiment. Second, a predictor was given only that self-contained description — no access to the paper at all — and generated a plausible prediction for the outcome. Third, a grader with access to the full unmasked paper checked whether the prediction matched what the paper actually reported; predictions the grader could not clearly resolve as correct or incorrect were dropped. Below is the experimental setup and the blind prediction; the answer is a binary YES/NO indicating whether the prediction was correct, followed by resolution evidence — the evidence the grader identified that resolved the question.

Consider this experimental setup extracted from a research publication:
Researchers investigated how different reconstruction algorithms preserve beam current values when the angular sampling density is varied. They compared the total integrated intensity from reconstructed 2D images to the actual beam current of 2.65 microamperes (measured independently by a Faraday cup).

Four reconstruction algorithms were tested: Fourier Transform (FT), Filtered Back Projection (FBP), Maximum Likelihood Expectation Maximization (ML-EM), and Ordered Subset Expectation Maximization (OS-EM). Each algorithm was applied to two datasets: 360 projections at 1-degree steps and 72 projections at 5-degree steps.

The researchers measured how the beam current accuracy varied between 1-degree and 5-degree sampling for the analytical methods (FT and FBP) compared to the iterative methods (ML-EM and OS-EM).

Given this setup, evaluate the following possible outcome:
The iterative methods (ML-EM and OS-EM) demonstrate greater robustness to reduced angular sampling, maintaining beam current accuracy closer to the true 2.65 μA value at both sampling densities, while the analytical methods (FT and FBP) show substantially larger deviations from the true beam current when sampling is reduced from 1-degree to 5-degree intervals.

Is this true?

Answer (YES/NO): NO